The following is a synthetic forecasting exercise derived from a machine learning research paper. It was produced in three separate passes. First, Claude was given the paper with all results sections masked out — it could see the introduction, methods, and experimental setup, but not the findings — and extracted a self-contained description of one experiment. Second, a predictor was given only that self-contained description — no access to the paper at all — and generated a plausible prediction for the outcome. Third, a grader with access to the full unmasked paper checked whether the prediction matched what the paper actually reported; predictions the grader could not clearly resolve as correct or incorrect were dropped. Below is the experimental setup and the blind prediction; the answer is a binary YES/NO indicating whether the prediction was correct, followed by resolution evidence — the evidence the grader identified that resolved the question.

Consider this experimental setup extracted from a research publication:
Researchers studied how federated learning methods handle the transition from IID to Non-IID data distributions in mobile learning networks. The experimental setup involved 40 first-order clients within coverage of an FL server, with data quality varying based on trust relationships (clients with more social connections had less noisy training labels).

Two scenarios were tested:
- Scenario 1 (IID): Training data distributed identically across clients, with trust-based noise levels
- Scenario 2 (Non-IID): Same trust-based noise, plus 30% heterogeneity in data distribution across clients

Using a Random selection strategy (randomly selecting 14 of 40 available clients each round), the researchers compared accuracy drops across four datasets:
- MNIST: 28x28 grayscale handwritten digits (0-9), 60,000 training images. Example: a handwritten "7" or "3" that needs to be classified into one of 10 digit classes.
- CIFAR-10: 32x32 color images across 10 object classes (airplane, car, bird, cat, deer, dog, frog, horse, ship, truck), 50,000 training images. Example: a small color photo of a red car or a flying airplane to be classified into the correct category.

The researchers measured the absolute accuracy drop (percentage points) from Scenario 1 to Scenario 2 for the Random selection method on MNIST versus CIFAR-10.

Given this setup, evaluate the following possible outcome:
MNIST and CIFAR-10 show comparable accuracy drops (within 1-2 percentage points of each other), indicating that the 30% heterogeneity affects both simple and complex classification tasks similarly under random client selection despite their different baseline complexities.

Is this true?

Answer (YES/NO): NO